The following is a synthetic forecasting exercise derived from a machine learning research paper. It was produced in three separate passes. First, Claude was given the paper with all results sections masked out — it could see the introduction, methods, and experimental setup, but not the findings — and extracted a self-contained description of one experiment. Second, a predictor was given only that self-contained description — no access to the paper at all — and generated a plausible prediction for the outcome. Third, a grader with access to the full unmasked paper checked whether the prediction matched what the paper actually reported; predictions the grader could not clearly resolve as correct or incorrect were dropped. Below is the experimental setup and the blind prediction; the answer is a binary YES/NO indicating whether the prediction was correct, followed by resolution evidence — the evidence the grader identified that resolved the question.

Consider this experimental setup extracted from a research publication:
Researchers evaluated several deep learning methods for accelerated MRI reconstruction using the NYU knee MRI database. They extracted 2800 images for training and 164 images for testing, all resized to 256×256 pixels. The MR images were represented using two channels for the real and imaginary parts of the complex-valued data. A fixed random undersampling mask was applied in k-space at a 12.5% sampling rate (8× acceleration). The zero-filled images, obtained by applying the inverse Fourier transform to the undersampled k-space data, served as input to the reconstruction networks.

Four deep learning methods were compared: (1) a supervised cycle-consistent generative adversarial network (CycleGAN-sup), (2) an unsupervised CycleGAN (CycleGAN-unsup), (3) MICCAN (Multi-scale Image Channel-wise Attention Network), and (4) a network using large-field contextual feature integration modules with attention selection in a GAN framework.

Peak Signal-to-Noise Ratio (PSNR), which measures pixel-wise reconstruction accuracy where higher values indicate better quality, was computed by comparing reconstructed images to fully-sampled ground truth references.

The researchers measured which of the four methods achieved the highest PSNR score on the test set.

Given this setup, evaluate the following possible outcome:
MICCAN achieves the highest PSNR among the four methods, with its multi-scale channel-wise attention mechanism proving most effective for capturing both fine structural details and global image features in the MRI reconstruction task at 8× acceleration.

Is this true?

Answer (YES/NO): YES